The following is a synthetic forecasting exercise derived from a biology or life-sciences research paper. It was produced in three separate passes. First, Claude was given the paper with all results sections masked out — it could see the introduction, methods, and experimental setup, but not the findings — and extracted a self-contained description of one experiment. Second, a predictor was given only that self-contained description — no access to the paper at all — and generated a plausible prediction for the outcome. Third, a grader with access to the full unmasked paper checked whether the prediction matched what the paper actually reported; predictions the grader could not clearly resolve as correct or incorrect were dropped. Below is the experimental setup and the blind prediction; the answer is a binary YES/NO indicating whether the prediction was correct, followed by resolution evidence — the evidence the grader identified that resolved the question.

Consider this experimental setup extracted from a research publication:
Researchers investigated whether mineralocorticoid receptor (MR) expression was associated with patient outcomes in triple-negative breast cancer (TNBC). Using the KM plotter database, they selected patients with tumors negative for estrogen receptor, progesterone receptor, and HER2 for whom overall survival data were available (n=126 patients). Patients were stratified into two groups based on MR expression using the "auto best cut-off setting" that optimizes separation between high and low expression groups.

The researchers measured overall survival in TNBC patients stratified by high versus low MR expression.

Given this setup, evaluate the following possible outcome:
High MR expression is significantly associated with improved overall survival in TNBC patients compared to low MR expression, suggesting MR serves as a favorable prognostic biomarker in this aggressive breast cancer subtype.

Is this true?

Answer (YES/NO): NO